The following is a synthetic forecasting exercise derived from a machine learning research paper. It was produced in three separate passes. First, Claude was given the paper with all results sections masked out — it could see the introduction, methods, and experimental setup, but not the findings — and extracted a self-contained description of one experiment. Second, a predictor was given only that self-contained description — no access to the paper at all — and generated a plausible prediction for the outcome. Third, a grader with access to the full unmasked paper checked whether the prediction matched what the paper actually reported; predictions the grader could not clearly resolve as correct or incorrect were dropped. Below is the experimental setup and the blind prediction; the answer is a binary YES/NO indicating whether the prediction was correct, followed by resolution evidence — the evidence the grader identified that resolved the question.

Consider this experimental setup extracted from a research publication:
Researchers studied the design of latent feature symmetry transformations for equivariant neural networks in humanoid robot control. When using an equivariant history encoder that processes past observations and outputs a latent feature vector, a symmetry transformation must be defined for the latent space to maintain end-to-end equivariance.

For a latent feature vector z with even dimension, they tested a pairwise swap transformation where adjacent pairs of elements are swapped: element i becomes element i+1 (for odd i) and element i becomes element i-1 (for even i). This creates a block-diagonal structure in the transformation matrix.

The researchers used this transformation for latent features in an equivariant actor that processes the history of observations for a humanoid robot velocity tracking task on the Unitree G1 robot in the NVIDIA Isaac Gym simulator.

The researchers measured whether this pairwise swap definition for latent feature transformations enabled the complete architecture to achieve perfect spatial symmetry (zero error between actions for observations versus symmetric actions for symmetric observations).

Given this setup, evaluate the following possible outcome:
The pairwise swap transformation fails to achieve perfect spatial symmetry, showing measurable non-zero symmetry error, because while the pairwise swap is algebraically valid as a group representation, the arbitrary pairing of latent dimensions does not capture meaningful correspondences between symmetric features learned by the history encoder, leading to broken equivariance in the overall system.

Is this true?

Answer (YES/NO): NO